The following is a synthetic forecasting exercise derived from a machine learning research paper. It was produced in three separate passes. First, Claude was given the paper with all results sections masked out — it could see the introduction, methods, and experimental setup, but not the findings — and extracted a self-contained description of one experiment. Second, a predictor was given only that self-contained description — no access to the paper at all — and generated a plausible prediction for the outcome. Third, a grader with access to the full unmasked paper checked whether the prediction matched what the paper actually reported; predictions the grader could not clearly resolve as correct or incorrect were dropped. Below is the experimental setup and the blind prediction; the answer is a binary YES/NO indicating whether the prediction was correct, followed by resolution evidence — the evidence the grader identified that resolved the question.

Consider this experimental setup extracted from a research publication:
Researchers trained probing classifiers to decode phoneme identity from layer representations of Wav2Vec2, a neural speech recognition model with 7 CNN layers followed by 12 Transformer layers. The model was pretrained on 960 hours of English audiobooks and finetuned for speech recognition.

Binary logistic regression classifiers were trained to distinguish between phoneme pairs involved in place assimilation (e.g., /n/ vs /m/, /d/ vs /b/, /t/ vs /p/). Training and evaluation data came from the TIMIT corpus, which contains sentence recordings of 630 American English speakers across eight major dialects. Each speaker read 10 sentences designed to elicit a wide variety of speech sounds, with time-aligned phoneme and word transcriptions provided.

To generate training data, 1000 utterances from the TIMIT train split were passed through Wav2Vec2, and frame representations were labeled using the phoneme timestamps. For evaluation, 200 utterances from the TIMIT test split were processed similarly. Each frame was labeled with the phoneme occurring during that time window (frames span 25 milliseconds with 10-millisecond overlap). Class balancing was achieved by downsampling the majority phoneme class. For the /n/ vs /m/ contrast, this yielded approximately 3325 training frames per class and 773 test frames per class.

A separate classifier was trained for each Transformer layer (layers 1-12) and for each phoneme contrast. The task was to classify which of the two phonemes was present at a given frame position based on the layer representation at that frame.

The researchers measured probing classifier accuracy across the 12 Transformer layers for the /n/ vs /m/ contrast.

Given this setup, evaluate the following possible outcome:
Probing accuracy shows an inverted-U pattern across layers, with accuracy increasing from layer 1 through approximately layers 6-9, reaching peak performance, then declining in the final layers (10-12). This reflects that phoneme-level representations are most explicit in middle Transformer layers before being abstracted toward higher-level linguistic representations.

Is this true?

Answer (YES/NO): NO